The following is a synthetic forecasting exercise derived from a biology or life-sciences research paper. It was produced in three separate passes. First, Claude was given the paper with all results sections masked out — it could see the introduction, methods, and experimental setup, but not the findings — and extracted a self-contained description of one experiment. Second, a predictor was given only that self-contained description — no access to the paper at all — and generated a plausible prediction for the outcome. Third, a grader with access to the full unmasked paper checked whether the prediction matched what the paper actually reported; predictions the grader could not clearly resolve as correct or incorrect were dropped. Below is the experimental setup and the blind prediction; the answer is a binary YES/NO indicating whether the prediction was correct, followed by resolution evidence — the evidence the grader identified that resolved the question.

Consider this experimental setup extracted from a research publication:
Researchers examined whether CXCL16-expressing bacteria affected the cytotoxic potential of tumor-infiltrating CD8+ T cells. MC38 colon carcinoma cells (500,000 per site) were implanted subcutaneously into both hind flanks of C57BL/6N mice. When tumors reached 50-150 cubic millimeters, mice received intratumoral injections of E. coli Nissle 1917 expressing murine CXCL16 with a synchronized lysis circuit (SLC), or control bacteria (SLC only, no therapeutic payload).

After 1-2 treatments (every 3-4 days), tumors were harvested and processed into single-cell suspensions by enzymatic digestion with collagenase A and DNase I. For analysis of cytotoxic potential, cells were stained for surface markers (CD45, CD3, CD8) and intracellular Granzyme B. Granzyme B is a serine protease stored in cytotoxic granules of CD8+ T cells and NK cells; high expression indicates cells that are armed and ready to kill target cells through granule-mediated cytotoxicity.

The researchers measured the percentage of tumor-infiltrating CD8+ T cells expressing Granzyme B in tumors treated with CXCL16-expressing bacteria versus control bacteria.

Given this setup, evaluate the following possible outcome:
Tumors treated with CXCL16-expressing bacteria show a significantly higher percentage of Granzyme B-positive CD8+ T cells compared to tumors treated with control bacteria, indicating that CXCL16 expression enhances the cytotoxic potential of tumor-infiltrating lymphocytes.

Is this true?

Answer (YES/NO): YES